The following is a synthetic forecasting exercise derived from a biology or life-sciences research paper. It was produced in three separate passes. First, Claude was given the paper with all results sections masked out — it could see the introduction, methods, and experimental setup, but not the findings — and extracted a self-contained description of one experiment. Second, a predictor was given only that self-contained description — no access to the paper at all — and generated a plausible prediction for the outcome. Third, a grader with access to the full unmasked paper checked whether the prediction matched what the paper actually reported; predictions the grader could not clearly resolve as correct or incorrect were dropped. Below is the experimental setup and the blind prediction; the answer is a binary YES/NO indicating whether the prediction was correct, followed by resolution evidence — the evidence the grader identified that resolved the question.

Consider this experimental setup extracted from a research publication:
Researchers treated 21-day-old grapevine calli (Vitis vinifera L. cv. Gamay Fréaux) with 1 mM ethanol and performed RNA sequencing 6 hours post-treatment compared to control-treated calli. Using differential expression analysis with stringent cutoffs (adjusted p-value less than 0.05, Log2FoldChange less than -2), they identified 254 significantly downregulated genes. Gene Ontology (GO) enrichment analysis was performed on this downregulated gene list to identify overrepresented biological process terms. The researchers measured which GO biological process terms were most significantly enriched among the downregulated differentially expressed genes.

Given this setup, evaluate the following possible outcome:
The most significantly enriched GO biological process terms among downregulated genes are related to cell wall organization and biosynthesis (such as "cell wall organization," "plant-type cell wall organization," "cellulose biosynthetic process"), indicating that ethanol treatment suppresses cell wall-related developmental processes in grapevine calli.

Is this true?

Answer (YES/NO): NO